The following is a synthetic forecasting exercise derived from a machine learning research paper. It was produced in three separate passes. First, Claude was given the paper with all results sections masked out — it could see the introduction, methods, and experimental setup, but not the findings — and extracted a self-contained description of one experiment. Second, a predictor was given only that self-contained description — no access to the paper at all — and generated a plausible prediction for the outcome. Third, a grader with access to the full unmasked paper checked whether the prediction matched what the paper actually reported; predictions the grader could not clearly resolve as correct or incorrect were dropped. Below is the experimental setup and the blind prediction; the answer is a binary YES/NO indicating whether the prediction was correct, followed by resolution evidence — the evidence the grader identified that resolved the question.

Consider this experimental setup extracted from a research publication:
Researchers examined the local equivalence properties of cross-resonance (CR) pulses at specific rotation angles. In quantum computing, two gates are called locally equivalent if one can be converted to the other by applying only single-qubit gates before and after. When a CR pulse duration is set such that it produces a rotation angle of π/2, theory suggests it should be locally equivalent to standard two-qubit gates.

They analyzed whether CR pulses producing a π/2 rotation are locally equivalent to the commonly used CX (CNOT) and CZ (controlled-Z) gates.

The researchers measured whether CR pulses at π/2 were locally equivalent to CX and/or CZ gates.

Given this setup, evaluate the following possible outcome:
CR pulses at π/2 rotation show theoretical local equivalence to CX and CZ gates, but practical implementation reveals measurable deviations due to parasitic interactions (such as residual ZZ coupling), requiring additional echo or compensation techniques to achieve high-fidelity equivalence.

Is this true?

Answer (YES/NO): NO